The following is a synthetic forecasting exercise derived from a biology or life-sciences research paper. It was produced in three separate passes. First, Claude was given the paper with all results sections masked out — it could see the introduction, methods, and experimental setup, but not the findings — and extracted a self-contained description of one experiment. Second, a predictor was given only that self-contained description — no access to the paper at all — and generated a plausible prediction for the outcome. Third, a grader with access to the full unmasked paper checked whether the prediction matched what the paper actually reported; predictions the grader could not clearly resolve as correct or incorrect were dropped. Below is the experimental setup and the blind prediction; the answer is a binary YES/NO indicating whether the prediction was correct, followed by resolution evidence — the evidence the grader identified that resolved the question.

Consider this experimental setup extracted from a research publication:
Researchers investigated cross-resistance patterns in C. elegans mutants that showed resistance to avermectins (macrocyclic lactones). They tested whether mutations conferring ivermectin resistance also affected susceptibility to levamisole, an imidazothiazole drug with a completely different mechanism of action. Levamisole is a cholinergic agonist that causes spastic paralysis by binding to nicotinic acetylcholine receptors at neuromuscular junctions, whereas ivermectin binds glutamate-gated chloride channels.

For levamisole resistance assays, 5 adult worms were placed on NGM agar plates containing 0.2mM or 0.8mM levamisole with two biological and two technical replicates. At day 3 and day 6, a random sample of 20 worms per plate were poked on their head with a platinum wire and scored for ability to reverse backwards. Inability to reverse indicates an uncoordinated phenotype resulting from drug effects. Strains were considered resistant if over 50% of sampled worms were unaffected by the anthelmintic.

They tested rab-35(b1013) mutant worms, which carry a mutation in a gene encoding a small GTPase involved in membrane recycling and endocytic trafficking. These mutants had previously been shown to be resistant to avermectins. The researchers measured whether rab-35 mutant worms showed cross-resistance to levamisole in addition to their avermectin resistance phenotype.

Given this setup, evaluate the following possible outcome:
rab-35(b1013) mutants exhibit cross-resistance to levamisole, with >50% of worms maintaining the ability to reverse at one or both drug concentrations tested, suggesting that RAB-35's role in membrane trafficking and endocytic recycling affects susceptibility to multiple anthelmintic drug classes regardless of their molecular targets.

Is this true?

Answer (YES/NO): YES